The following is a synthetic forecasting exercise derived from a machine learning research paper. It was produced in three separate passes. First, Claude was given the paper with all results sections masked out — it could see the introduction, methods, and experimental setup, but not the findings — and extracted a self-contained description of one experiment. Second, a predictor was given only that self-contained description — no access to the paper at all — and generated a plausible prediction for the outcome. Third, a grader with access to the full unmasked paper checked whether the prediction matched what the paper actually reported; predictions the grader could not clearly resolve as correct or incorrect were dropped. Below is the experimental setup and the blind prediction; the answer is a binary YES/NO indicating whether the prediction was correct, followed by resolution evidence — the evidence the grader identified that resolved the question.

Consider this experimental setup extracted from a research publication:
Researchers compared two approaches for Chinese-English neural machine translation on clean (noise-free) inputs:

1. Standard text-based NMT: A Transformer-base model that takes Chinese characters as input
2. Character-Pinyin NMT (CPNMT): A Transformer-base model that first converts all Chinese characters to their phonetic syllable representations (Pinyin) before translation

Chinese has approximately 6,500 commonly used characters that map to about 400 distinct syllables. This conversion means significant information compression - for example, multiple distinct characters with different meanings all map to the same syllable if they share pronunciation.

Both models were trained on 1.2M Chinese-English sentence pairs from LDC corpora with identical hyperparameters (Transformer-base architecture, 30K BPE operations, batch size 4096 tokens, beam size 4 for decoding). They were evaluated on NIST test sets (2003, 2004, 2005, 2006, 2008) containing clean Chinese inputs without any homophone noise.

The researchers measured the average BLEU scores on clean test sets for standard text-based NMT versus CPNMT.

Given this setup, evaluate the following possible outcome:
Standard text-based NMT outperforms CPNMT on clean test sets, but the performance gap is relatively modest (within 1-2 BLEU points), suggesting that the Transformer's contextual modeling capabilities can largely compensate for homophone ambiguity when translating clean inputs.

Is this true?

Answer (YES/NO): NO